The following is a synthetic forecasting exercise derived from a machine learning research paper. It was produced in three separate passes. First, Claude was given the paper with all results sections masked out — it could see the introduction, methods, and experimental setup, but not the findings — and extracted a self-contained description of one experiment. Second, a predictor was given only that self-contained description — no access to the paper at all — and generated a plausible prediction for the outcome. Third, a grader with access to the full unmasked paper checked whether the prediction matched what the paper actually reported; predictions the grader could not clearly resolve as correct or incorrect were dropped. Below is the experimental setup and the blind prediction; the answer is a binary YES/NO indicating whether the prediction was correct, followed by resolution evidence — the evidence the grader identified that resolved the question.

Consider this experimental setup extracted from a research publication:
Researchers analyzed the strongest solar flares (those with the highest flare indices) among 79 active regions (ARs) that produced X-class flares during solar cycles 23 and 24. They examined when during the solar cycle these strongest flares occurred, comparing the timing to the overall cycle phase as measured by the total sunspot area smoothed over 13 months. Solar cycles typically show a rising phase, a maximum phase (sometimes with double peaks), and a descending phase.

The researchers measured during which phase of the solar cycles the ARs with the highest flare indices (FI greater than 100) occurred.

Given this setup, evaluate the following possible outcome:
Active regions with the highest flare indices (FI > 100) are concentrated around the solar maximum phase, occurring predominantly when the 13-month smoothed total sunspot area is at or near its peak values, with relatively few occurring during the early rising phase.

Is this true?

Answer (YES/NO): NO